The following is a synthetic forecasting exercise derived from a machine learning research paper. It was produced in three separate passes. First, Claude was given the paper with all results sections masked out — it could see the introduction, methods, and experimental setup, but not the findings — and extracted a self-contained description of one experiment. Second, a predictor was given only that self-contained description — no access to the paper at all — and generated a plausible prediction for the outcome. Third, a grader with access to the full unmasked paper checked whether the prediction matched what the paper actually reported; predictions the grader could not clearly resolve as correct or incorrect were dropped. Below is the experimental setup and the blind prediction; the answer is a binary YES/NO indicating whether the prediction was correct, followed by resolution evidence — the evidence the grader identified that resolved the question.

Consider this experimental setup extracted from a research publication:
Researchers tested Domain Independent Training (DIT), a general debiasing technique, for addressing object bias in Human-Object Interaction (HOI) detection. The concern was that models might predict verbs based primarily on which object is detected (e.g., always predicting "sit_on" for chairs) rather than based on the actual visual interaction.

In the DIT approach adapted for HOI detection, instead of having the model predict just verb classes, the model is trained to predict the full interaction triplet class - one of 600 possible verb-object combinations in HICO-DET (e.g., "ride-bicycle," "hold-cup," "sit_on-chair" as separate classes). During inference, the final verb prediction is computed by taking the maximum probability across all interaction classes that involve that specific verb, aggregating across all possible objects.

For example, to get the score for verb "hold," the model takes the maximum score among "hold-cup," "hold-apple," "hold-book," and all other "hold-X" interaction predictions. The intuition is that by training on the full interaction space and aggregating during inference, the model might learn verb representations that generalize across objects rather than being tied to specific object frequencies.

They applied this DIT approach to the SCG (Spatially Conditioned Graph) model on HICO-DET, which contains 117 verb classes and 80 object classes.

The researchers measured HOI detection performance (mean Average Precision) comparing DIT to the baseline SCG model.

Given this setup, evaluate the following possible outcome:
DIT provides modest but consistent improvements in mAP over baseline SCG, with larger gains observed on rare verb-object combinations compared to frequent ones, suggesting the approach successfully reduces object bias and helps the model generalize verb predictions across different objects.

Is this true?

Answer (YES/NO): NO